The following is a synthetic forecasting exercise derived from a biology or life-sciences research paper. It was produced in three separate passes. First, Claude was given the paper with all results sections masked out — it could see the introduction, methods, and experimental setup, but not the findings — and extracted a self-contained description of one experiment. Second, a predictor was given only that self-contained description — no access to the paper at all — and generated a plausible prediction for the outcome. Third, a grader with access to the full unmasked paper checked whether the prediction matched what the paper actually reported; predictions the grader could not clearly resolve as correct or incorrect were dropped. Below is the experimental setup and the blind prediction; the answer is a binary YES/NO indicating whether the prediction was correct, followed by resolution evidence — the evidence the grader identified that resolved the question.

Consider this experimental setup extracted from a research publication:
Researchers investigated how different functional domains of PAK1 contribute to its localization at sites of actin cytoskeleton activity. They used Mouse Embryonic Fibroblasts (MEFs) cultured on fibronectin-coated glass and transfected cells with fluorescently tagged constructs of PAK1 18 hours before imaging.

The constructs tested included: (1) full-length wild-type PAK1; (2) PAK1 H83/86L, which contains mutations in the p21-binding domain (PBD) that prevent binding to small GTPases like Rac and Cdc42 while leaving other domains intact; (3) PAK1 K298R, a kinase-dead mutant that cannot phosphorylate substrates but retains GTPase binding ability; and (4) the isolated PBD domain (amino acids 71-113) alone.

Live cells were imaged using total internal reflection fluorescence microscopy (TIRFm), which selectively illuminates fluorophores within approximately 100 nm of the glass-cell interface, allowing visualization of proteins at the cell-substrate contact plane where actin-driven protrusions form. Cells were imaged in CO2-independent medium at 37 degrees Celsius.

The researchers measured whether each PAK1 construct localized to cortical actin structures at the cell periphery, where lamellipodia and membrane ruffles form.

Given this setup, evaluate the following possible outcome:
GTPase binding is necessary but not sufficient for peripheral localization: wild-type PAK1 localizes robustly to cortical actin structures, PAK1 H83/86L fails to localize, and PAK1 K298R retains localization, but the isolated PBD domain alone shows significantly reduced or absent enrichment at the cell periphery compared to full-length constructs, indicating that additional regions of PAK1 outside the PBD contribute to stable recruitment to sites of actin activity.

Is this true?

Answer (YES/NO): NO